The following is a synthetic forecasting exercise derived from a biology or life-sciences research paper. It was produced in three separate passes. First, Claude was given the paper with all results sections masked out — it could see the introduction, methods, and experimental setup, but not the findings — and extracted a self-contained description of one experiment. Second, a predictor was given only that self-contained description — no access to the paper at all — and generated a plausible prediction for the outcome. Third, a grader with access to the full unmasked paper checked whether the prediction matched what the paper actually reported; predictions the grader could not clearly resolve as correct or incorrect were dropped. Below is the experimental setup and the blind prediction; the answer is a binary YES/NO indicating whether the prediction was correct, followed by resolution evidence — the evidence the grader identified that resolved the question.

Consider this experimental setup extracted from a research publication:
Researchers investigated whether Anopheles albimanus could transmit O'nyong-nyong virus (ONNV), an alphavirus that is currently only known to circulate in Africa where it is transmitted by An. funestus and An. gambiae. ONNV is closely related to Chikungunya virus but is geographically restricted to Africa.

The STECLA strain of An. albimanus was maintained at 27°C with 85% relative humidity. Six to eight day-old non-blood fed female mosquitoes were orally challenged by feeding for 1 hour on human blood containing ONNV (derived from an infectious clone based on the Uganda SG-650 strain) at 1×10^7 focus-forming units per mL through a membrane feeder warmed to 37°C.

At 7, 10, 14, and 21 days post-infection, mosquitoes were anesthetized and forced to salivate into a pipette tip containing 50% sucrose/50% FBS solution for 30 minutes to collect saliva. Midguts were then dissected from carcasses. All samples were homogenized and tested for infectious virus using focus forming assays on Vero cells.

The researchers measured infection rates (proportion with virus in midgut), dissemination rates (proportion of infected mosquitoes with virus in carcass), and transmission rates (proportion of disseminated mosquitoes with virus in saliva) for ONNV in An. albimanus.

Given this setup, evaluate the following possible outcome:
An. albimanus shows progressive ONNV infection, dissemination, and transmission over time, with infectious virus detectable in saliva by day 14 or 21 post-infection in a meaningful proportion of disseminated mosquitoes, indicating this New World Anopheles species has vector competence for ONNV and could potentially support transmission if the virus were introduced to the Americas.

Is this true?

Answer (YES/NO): YES